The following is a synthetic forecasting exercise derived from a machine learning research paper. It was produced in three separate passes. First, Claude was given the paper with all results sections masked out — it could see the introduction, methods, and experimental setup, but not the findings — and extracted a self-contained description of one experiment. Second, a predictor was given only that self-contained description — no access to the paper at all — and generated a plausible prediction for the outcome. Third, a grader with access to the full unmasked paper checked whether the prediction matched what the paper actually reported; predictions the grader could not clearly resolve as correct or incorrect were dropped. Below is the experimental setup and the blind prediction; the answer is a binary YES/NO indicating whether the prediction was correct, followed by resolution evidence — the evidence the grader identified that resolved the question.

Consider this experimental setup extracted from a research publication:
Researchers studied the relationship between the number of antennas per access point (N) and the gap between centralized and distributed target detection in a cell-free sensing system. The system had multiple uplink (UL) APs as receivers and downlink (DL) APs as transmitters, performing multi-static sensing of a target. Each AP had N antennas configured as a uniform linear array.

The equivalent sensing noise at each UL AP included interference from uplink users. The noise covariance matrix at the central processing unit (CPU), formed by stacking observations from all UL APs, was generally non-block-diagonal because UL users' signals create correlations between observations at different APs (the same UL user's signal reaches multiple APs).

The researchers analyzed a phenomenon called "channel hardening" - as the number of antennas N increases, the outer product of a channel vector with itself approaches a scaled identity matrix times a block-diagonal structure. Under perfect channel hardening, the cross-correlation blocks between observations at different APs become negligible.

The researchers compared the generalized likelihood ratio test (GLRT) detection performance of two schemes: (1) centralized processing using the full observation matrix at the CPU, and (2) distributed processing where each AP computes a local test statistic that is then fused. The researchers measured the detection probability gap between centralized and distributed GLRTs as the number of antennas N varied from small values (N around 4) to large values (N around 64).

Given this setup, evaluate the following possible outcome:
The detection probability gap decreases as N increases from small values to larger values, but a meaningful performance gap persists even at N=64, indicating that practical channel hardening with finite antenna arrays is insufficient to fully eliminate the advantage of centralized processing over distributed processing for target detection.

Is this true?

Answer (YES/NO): NO